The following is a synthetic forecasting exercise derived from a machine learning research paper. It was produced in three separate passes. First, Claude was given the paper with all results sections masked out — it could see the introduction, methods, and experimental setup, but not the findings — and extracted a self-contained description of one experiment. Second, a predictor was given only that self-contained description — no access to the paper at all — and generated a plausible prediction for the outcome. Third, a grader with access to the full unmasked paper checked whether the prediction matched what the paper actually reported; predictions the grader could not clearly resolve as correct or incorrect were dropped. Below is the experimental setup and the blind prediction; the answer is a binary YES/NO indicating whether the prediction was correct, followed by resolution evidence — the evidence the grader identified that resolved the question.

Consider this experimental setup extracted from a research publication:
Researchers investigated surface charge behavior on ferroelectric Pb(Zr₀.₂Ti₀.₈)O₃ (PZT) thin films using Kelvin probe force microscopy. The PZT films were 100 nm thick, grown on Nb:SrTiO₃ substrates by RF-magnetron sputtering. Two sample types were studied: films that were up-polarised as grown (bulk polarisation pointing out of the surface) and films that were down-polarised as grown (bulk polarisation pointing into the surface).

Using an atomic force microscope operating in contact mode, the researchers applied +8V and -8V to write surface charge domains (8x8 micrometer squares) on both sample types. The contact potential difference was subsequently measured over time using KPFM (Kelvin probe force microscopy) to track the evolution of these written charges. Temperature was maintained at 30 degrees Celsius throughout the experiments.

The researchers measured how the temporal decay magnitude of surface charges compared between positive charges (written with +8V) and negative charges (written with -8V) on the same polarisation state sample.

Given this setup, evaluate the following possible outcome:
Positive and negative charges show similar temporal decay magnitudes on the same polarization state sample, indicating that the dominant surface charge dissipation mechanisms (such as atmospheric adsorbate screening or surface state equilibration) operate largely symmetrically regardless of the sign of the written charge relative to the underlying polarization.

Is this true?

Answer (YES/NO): NO